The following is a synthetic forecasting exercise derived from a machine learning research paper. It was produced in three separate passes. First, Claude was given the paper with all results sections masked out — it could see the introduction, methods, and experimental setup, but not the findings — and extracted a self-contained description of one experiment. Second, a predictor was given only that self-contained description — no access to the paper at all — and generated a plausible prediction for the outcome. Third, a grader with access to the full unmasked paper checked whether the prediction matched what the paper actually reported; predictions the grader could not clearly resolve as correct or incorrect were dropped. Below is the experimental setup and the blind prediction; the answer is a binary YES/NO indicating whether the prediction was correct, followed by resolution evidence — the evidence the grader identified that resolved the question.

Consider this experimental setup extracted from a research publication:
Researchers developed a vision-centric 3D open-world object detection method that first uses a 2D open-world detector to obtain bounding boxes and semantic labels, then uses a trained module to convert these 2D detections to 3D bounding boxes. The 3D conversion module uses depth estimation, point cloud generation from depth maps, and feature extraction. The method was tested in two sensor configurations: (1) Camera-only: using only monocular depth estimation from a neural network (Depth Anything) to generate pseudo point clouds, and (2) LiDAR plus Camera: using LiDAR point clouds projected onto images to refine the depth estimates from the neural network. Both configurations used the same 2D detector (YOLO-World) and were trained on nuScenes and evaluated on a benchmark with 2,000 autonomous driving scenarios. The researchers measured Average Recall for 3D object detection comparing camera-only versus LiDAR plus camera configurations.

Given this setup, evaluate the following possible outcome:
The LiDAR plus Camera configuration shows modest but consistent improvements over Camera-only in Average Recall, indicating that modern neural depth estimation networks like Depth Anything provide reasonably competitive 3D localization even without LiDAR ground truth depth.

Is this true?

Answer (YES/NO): NO